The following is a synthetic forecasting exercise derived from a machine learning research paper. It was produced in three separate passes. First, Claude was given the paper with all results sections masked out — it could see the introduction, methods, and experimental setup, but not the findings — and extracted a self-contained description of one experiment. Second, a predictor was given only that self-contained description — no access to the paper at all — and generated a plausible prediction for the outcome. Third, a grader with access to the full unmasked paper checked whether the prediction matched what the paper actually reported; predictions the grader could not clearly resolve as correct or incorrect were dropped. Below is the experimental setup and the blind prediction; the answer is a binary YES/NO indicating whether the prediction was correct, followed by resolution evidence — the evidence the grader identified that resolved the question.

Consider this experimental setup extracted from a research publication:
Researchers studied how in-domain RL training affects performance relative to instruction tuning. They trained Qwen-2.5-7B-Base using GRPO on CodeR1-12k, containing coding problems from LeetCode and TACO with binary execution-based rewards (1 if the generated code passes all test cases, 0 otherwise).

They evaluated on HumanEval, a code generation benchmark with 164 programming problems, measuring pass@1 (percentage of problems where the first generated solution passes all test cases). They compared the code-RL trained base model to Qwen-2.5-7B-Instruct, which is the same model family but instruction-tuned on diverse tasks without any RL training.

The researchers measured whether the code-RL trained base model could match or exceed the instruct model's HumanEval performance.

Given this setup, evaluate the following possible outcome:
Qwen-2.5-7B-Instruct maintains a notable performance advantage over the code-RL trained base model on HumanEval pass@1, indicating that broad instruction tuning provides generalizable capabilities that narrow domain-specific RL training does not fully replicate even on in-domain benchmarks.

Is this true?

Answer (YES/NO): YES